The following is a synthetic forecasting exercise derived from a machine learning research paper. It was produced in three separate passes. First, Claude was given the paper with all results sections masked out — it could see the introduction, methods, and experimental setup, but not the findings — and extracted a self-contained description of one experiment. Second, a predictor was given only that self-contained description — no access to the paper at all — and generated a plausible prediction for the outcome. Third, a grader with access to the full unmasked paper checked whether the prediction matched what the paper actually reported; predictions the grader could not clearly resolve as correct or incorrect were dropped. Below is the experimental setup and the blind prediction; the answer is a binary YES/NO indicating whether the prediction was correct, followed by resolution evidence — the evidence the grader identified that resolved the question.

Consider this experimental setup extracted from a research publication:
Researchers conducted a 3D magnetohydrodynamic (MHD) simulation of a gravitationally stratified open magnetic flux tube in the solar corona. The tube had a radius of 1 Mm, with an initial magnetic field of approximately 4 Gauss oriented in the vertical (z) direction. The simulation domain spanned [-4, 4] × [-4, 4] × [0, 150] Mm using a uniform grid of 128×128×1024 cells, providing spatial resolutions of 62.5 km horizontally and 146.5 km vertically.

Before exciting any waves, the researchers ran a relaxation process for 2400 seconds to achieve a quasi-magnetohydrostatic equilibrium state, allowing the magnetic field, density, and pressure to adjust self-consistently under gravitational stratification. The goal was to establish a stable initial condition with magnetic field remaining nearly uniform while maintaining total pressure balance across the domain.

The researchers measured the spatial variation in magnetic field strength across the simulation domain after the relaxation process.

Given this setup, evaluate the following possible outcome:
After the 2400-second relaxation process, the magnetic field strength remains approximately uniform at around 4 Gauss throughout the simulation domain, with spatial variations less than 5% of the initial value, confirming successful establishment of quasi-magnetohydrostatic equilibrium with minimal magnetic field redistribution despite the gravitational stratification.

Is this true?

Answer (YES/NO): NO